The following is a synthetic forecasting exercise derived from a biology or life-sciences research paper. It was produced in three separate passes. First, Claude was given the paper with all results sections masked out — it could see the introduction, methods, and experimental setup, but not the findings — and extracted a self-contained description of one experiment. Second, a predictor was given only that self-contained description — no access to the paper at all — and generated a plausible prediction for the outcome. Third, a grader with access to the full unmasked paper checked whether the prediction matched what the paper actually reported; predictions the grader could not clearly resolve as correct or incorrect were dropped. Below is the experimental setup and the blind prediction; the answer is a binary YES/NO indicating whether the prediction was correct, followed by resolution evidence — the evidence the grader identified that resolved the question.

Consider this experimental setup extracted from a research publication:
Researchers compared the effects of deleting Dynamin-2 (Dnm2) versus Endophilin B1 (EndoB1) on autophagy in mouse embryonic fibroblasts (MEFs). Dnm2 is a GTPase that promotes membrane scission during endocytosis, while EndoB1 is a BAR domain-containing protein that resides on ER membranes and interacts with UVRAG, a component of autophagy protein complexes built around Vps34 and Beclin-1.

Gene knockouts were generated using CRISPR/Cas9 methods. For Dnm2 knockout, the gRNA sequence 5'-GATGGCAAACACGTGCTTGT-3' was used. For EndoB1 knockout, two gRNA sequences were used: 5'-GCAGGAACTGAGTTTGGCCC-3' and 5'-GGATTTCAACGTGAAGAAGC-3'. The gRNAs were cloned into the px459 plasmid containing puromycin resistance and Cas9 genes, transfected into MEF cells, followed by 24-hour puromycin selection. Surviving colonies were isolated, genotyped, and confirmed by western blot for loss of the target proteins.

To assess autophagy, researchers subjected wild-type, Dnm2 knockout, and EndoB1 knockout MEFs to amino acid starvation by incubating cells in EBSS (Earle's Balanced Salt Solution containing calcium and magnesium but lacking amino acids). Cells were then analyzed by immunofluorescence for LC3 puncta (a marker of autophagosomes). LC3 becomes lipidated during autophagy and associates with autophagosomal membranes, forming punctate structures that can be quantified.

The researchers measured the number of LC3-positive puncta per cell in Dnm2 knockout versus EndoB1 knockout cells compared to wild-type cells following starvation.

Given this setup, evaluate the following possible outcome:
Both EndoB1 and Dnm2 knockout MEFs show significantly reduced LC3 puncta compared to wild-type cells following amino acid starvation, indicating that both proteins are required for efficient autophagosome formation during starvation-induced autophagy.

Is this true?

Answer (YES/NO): NO